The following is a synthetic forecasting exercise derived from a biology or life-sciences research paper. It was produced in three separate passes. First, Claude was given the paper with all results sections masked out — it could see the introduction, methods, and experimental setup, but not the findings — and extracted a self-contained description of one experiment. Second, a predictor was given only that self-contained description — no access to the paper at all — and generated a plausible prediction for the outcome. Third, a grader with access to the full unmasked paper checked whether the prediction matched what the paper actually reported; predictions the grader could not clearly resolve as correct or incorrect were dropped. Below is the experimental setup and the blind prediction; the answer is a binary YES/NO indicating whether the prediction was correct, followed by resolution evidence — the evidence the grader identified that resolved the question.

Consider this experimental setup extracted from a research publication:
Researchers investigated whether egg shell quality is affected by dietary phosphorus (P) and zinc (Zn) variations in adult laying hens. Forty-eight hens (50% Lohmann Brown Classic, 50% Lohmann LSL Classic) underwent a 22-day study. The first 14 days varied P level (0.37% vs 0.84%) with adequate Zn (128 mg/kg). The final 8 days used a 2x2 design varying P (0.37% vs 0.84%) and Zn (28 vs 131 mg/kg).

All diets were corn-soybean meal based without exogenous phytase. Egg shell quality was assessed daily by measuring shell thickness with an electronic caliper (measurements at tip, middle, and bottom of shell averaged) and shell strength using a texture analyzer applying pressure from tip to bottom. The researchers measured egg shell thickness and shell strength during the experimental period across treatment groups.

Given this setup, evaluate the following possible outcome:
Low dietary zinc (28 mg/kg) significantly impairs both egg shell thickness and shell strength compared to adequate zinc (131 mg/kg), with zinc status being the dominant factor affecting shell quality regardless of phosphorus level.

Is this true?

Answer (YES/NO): NO